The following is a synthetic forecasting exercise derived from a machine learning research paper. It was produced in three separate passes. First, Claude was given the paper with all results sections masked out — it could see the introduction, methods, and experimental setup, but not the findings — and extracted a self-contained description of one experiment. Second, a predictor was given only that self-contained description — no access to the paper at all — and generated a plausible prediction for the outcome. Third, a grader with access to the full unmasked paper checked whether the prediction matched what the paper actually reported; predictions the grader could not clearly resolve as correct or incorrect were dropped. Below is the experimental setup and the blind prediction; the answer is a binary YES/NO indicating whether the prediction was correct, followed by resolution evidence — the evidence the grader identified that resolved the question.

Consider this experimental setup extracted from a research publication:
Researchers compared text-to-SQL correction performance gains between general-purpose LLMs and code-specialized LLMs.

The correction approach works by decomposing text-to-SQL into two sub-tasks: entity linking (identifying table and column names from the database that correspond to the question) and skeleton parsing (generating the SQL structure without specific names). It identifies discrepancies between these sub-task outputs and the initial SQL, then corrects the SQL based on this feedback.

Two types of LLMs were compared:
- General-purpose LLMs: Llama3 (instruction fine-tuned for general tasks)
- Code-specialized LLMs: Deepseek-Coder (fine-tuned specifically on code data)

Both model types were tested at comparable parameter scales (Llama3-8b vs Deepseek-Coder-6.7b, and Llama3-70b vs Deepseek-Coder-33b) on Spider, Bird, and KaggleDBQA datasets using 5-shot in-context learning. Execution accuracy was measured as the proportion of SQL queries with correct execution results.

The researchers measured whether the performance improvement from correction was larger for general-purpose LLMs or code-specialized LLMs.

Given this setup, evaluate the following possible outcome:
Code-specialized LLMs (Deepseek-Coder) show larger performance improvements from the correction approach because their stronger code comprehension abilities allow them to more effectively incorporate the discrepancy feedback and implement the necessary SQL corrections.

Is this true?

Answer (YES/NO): NO